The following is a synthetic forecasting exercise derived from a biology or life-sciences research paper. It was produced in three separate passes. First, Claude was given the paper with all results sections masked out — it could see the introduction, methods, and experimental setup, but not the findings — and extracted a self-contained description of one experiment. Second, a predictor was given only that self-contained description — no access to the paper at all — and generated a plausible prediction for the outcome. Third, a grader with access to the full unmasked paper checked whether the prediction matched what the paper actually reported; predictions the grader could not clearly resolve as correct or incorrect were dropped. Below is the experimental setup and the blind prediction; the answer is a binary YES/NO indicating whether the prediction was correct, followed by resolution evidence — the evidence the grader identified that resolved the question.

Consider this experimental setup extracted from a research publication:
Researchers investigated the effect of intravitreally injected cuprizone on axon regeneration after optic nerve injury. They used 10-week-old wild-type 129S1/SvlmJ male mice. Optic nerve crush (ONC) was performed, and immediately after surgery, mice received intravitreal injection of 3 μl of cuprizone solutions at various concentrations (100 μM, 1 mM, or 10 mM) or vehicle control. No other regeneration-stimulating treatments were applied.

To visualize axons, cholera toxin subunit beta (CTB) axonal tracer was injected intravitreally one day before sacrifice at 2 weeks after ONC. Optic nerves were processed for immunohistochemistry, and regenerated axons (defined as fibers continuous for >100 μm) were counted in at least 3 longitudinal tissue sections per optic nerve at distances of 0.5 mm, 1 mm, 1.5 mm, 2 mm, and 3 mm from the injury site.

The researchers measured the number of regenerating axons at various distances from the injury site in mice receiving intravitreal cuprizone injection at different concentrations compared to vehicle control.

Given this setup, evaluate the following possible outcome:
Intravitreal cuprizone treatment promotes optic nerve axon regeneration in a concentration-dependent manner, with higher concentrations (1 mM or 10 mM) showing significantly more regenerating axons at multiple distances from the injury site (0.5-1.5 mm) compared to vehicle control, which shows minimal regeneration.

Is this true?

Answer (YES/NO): NO